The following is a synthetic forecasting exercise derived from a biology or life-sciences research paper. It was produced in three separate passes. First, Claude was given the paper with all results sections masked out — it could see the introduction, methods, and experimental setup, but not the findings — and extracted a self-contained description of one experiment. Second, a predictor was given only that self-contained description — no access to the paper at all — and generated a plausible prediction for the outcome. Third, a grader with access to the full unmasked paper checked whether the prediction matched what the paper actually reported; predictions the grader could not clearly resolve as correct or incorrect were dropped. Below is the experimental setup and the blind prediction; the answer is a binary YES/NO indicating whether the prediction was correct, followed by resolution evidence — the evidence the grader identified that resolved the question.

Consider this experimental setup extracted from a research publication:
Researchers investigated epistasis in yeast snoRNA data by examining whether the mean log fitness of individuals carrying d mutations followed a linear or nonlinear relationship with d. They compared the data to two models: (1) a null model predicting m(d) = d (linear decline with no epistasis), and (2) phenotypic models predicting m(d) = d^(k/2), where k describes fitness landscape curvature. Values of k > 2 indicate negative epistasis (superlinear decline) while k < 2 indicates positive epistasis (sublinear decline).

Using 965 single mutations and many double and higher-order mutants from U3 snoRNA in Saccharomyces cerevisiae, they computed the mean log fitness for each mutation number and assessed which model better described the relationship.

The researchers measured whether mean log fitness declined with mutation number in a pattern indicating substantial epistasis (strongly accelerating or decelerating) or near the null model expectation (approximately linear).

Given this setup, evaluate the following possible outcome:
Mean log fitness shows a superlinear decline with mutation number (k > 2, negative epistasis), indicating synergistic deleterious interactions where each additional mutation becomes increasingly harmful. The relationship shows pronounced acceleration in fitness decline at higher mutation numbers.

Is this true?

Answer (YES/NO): NO